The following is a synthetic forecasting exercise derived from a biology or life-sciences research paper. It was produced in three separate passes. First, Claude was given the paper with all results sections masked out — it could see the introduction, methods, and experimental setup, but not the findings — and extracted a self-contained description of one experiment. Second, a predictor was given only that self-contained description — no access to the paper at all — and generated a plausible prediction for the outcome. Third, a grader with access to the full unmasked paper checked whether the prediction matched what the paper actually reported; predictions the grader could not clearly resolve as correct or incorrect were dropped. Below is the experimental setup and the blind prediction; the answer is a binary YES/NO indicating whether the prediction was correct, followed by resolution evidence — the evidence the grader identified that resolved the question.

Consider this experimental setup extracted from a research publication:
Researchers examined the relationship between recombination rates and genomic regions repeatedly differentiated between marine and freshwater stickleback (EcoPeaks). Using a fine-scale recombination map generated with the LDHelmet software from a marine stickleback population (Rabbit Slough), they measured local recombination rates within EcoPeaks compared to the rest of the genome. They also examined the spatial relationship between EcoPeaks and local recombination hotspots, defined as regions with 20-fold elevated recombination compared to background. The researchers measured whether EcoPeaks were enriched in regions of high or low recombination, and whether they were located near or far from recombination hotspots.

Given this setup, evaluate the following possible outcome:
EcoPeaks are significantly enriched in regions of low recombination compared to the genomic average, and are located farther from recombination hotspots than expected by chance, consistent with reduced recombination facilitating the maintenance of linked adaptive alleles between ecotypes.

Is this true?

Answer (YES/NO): NO